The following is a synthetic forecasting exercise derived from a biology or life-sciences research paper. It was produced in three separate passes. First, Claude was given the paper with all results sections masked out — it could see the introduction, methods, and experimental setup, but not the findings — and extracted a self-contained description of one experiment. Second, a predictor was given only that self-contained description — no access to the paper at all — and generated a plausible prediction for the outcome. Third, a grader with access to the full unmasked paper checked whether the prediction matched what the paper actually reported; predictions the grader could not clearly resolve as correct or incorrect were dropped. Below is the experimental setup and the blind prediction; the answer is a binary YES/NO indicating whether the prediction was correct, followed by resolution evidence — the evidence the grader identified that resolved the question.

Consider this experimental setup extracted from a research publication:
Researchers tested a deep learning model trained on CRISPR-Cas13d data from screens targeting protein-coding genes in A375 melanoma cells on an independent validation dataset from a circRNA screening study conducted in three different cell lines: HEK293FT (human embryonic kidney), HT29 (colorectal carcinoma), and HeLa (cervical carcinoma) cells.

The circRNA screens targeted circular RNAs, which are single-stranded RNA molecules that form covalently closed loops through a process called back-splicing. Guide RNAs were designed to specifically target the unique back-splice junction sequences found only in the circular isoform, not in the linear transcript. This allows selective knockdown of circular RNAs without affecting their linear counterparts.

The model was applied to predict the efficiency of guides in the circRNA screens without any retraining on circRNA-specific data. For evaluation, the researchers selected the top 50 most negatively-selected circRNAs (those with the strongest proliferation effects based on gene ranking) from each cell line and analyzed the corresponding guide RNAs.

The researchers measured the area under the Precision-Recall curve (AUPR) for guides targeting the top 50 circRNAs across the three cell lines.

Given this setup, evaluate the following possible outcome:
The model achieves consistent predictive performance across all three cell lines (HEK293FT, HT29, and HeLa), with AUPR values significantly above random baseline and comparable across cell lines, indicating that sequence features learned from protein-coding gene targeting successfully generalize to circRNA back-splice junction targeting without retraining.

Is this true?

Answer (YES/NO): NO